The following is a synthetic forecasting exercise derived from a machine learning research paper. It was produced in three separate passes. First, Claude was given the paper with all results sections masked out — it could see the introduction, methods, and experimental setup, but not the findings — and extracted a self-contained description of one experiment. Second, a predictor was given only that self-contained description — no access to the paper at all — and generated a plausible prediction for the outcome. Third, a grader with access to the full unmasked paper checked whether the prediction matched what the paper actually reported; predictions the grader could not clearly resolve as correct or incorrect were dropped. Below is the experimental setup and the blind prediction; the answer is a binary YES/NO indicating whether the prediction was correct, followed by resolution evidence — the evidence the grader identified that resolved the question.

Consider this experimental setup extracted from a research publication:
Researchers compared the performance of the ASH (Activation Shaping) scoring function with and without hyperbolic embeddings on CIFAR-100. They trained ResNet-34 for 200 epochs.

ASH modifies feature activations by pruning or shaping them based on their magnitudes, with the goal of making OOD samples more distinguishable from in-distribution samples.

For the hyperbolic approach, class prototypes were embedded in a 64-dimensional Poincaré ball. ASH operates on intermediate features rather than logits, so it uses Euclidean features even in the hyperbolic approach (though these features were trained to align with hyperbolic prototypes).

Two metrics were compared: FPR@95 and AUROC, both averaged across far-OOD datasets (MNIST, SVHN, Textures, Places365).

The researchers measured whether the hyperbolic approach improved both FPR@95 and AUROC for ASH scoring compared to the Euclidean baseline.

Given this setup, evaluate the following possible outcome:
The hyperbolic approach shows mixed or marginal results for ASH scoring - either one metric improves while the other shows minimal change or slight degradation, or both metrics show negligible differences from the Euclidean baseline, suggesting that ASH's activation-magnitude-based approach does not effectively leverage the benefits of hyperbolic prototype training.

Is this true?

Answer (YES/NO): YES